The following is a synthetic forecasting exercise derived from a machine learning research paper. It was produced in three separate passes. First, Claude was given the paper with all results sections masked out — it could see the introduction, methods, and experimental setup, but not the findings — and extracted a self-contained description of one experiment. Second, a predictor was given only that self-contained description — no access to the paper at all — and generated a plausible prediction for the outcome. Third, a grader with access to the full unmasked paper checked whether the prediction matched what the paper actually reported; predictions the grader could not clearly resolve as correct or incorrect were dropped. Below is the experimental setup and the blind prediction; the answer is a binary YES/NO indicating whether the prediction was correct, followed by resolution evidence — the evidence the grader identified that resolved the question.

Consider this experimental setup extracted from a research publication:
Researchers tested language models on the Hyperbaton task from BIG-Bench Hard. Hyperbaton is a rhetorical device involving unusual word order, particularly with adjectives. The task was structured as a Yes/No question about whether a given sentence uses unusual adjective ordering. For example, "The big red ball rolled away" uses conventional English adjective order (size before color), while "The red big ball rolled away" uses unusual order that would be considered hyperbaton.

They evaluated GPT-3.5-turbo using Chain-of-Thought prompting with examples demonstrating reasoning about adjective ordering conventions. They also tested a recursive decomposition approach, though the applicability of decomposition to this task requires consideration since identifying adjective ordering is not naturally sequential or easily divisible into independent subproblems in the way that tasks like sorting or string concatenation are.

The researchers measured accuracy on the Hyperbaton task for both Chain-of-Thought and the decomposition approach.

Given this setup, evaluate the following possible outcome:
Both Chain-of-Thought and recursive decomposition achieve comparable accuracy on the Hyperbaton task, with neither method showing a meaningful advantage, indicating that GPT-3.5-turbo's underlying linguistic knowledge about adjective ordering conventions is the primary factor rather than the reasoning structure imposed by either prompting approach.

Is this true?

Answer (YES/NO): NO